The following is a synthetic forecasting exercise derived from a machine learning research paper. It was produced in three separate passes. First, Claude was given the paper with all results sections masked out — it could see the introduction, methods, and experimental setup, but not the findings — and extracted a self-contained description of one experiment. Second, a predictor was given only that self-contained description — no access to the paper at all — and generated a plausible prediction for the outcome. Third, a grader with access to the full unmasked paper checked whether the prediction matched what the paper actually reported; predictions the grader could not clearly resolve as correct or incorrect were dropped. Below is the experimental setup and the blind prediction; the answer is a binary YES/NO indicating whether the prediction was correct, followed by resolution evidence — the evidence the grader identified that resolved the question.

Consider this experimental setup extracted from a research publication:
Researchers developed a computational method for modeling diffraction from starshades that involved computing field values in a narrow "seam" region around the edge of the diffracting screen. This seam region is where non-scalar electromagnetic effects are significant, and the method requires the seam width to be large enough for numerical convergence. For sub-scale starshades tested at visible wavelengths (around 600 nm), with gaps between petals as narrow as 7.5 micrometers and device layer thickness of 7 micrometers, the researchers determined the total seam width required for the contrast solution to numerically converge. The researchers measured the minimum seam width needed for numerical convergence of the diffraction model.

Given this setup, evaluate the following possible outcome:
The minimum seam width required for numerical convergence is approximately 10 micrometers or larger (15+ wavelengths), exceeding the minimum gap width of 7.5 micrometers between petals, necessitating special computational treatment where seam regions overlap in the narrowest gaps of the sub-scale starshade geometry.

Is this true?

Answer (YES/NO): NO